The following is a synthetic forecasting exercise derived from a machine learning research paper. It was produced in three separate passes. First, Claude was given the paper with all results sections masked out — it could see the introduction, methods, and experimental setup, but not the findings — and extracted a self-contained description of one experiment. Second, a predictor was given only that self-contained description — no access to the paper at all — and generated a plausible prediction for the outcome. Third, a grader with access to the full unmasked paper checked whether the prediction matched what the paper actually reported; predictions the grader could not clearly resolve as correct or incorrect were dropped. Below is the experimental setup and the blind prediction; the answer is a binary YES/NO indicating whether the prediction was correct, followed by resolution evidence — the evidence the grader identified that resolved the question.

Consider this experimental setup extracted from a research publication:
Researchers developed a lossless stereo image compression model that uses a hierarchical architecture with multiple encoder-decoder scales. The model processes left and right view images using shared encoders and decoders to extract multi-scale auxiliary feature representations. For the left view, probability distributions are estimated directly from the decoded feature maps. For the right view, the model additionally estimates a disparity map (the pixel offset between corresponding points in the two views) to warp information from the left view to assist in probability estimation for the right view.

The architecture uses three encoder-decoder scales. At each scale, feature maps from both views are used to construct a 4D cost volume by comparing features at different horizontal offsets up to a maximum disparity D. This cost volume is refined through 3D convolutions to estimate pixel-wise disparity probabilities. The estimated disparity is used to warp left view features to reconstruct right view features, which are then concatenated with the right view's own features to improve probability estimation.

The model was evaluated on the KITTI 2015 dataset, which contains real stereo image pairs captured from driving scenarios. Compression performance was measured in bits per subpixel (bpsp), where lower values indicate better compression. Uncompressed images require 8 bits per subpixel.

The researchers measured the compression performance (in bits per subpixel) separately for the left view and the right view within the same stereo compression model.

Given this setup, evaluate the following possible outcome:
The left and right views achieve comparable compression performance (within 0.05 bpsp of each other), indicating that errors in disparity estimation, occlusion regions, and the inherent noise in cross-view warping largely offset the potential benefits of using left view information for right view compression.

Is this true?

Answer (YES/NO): NO